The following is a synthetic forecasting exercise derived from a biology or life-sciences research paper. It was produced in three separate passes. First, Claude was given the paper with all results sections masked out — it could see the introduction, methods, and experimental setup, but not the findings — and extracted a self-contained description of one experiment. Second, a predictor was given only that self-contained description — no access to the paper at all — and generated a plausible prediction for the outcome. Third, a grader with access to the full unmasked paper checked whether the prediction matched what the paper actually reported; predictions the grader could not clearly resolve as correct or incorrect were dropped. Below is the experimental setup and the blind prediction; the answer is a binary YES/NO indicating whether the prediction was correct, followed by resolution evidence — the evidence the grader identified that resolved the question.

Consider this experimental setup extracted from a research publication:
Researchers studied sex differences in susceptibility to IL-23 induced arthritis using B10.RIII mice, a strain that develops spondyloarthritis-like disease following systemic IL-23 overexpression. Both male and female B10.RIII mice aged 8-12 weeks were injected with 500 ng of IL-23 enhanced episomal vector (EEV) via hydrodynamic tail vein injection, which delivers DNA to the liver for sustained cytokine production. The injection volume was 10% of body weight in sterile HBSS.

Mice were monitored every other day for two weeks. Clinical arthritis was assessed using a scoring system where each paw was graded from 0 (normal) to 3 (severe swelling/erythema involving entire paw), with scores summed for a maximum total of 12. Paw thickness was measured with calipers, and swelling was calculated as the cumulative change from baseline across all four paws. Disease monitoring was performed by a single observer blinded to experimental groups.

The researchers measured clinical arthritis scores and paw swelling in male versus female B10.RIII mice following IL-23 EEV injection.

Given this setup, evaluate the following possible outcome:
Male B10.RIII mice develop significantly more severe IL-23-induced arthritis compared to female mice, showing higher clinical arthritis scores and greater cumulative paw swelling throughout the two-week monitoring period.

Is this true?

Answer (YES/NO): NO